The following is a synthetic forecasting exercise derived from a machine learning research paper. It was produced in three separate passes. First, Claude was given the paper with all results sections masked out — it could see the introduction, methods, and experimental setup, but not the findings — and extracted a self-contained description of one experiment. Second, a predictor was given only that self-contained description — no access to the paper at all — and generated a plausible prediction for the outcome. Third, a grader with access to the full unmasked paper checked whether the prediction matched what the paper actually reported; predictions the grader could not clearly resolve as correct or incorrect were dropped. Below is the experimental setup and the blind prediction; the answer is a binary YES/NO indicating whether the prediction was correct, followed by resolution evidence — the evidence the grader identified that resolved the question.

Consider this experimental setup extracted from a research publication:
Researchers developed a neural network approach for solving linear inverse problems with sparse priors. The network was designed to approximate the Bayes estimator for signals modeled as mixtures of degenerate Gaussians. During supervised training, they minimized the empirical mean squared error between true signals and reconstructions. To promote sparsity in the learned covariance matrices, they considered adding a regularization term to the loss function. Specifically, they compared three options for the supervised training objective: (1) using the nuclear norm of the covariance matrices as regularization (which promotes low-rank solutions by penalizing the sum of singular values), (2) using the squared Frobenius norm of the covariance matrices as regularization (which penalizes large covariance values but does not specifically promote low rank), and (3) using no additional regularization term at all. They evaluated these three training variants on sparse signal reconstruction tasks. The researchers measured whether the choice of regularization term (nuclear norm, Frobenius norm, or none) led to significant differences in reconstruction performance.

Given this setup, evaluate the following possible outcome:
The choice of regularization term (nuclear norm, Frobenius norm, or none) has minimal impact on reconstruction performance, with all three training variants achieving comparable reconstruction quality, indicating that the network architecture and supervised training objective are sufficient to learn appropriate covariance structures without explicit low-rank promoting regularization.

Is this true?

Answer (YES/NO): YES